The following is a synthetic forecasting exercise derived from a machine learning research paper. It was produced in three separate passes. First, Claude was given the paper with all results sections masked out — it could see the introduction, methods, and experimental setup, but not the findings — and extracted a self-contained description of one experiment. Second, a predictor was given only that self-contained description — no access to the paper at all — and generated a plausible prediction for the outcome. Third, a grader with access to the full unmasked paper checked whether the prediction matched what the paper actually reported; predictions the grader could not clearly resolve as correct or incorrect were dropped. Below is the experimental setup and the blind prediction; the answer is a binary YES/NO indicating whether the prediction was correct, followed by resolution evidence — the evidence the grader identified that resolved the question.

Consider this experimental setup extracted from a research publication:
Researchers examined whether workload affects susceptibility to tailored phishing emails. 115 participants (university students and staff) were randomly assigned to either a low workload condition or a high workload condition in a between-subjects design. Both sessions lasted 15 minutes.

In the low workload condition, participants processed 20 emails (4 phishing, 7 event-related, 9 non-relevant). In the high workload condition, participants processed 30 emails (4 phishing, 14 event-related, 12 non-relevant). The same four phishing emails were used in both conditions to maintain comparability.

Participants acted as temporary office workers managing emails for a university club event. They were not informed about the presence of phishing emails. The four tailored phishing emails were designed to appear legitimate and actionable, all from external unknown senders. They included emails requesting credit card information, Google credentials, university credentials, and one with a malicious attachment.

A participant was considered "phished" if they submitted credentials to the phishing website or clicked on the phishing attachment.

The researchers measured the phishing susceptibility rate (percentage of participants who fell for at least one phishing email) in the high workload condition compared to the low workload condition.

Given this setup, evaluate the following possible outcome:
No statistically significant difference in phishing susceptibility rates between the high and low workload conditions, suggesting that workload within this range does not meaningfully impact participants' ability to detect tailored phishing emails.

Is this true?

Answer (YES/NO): YES